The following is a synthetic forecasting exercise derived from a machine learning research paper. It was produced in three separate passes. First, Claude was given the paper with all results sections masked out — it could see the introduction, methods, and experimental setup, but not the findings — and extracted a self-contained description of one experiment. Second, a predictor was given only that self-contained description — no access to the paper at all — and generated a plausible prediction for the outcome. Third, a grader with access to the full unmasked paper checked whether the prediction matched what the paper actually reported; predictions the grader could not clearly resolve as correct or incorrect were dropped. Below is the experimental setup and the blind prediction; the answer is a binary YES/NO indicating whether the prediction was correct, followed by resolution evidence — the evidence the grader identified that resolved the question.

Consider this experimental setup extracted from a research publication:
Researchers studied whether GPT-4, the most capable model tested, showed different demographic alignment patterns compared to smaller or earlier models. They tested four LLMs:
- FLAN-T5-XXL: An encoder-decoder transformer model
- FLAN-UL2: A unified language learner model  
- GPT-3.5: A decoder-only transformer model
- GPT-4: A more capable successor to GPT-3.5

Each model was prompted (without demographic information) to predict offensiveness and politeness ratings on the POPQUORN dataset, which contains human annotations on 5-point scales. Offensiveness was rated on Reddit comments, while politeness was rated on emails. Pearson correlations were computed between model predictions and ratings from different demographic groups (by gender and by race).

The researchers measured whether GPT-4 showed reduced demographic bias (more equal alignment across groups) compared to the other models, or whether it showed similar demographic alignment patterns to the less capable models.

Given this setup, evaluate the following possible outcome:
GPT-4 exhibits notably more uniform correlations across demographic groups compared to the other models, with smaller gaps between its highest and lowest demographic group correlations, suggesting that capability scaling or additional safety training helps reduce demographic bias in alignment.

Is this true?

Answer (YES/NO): NO